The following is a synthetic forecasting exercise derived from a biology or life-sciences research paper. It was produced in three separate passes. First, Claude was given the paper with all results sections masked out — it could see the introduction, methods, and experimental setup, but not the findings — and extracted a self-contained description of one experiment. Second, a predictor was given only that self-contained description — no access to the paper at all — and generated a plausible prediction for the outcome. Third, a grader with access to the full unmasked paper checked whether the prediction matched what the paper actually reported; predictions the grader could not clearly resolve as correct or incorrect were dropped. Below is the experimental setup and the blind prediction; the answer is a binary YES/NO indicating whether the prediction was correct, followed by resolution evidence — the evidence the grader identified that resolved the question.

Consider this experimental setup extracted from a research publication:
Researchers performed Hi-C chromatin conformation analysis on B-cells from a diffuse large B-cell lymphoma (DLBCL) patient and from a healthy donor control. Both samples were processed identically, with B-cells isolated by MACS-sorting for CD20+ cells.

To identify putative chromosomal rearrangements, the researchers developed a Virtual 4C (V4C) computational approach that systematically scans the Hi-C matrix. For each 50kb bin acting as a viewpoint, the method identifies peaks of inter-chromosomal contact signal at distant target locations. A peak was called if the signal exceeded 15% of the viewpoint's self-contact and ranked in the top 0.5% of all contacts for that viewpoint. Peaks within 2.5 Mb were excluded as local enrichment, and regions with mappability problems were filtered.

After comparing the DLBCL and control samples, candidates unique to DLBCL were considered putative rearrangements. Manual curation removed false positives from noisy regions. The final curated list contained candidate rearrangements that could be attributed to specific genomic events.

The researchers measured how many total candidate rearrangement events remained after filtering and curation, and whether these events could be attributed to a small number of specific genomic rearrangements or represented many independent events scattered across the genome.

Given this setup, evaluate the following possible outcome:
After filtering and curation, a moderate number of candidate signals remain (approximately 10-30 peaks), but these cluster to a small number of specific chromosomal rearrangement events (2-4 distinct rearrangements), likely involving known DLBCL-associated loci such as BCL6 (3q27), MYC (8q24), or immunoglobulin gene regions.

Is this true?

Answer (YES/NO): YES